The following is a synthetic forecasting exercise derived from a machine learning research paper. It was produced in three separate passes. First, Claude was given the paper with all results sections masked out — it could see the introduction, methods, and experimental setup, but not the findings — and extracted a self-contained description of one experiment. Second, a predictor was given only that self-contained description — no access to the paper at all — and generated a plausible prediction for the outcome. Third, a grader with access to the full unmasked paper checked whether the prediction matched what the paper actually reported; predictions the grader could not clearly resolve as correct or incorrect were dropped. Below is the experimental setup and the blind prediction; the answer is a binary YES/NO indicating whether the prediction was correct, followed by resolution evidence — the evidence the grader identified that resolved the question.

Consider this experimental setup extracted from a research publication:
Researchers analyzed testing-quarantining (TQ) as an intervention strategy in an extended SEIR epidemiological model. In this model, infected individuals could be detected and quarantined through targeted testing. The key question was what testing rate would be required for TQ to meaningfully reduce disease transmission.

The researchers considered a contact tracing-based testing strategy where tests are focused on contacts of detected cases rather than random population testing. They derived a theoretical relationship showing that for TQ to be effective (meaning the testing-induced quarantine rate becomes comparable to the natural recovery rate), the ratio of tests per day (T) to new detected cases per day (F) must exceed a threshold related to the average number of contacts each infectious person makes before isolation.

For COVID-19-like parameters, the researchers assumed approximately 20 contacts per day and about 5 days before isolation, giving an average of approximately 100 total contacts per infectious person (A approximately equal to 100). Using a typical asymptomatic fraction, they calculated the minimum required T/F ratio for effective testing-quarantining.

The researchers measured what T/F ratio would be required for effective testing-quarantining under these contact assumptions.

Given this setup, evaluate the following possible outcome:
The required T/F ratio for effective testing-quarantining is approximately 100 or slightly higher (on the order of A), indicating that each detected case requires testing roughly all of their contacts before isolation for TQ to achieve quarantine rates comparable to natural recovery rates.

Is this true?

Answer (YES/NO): YES